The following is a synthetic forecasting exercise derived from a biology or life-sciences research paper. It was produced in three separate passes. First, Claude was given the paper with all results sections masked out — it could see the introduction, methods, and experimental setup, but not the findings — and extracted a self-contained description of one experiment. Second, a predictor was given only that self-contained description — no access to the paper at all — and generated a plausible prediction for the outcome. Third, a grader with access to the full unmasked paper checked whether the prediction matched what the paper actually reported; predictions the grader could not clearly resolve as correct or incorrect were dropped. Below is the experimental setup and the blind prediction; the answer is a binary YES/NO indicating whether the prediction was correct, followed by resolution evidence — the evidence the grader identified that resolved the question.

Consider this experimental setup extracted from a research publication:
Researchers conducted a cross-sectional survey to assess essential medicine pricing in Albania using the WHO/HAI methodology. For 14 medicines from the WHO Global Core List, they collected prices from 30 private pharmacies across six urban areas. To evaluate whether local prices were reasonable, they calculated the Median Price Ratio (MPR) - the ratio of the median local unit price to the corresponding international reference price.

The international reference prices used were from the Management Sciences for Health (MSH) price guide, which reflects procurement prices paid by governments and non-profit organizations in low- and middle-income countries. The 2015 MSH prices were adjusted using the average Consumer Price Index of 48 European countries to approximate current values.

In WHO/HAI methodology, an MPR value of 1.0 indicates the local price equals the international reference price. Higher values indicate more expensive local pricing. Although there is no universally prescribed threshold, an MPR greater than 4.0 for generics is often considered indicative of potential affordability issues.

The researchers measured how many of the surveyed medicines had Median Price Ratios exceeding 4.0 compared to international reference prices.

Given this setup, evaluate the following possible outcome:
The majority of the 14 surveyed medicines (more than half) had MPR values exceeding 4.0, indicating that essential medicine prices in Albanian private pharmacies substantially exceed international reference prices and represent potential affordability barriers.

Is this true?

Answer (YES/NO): NO